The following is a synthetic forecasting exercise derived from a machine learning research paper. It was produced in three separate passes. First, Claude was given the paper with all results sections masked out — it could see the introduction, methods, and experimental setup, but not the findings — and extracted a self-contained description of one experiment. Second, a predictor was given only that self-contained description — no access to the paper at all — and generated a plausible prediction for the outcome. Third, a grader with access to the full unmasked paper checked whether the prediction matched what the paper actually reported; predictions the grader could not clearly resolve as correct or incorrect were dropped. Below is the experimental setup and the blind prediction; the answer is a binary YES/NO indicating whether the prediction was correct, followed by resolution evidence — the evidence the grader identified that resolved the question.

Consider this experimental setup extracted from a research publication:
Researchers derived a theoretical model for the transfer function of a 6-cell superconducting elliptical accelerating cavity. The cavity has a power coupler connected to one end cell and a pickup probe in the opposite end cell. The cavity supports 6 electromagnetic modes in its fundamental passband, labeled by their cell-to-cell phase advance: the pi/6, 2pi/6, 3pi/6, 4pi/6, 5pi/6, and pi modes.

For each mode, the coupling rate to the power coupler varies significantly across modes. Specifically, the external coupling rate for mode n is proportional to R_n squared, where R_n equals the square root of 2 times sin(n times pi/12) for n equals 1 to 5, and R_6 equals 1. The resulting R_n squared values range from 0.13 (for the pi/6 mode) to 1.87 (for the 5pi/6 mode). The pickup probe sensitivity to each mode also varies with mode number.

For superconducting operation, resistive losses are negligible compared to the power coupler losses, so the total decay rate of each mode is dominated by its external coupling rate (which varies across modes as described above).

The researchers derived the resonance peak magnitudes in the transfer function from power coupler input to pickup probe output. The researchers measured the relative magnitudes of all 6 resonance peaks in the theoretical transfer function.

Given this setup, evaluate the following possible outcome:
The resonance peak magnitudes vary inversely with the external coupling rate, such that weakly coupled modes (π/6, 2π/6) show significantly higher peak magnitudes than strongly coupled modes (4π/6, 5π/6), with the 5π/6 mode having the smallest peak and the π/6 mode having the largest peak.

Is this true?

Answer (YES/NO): NO